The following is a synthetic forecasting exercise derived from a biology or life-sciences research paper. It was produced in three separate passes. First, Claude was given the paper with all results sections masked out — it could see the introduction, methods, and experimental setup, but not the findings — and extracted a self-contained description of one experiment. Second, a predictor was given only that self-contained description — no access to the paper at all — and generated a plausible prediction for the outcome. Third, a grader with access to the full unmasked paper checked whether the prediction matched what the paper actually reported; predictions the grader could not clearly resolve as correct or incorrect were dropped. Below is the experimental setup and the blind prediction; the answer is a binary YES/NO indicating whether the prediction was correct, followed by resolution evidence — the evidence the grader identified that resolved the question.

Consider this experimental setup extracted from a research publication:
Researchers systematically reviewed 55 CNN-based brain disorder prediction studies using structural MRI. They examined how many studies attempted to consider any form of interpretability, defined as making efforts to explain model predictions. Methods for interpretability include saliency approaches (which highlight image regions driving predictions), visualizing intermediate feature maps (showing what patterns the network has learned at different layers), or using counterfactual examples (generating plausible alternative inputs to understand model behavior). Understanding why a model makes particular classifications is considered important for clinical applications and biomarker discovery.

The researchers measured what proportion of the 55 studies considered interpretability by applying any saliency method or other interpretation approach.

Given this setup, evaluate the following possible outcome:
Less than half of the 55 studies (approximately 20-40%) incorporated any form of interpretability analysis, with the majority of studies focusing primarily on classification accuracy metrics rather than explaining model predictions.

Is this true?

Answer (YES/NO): YES